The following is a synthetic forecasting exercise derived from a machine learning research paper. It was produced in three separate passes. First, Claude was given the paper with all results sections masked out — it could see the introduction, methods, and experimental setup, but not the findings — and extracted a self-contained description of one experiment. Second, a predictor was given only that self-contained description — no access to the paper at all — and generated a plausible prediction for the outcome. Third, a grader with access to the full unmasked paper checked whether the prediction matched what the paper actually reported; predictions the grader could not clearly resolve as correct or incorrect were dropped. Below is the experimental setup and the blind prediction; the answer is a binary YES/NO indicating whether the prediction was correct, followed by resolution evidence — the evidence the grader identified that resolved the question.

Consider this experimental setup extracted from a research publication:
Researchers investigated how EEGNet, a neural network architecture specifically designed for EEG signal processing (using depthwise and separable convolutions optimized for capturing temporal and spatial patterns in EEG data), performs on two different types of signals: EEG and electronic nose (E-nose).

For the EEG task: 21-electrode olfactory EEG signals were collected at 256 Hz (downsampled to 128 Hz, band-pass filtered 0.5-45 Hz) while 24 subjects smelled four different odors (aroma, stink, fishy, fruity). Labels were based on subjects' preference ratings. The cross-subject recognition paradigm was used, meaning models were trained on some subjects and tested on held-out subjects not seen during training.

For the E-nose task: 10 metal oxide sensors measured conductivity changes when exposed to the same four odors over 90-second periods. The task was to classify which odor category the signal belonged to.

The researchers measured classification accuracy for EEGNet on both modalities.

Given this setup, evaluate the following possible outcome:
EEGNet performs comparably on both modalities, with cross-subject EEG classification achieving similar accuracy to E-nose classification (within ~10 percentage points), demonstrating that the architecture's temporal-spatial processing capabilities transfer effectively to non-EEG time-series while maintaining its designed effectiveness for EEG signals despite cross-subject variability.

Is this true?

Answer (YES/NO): NO